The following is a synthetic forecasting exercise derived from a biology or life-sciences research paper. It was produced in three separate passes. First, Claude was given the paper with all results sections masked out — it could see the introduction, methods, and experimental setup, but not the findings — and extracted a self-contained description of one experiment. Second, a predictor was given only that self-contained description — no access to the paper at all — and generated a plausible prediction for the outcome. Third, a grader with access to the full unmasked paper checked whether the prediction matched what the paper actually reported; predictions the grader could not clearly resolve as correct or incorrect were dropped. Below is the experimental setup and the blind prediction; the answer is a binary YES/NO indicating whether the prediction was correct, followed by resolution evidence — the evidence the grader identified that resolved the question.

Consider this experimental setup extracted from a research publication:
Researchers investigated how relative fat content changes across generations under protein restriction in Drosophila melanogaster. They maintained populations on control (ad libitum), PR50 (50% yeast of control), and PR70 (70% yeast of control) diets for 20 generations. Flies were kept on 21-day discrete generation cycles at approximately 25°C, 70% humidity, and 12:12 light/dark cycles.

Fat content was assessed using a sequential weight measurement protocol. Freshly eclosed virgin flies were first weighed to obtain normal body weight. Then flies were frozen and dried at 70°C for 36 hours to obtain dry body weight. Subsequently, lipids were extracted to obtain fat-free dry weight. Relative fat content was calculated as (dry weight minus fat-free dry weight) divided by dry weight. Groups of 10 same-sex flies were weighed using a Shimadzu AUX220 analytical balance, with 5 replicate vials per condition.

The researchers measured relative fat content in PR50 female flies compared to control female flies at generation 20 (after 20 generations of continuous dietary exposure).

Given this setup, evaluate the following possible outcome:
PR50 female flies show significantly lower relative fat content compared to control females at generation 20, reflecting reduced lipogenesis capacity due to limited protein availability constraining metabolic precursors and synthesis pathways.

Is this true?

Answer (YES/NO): NO